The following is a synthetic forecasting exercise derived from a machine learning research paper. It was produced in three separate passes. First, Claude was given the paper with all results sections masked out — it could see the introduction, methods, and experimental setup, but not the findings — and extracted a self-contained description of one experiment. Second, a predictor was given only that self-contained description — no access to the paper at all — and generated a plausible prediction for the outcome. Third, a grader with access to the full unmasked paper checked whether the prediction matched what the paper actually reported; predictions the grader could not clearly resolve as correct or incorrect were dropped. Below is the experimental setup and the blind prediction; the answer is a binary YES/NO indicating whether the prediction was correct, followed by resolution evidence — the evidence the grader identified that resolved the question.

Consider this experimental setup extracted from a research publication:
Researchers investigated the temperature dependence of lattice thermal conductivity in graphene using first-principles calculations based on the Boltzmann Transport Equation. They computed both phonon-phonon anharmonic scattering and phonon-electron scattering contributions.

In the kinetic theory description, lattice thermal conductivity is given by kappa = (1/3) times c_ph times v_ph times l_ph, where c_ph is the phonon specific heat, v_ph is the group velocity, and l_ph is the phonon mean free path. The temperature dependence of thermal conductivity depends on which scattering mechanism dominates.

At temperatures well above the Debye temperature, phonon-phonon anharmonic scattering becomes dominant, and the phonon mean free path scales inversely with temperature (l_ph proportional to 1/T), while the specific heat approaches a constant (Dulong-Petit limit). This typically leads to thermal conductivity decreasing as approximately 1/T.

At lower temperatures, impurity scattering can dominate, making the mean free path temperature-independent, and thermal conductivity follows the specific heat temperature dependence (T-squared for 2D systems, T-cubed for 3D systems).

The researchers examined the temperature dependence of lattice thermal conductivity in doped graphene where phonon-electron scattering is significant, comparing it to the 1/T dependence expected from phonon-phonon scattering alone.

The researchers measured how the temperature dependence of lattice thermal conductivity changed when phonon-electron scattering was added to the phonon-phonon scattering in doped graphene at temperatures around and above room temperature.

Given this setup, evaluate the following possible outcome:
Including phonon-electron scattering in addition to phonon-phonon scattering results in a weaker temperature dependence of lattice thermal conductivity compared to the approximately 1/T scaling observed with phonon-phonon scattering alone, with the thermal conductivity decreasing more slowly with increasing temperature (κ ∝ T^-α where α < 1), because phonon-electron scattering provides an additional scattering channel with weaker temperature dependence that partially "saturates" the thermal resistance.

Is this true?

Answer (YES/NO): YES